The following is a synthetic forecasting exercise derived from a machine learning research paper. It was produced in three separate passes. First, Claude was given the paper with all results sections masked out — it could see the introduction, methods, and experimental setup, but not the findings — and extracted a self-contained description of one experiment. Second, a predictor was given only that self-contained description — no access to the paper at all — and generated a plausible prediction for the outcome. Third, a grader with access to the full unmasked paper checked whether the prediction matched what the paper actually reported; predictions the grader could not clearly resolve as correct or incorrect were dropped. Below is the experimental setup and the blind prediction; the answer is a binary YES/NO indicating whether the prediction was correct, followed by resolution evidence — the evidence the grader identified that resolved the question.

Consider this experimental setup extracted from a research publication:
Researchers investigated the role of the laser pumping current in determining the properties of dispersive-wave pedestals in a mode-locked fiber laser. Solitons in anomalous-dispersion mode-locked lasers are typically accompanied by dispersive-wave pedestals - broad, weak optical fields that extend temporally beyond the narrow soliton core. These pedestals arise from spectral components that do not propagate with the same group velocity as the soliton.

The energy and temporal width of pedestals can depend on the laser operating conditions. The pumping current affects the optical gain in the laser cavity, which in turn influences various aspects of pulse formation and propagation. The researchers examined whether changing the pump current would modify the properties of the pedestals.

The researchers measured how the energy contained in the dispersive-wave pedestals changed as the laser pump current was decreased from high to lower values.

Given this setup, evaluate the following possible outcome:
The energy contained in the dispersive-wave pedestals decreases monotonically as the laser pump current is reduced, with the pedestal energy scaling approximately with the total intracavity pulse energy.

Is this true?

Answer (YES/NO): NO